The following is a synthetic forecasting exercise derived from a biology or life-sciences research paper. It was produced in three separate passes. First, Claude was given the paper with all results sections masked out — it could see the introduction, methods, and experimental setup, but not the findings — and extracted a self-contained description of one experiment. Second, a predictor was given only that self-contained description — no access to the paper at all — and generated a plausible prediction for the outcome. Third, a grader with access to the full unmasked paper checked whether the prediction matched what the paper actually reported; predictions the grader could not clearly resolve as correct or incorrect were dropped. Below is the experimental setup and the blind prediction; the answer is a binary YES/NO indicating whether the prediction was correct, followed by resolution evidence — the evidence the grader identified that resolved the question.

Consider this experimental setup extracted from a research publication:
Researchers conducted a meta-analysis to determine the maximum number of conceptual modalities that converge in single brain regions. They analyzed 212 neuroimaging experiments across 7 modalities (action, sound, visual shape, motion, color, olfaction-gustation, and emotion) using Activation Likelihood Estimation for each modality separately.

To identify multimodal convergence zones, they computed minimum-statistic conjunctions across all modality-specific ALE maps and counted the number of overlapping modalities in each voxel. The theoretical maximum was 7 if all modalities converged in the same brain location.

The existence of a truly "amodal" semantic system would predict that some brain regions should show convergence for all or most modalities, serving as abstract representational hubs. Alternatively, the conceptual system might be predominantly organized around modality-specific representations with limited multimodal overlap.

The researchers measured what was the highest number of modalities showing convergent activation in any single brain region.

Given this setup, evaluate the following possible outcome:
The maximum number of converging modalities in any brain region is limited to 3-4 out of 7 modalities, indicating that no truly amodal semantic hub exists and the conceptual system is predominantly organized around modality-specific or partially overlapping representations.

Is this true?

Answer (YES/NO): YES